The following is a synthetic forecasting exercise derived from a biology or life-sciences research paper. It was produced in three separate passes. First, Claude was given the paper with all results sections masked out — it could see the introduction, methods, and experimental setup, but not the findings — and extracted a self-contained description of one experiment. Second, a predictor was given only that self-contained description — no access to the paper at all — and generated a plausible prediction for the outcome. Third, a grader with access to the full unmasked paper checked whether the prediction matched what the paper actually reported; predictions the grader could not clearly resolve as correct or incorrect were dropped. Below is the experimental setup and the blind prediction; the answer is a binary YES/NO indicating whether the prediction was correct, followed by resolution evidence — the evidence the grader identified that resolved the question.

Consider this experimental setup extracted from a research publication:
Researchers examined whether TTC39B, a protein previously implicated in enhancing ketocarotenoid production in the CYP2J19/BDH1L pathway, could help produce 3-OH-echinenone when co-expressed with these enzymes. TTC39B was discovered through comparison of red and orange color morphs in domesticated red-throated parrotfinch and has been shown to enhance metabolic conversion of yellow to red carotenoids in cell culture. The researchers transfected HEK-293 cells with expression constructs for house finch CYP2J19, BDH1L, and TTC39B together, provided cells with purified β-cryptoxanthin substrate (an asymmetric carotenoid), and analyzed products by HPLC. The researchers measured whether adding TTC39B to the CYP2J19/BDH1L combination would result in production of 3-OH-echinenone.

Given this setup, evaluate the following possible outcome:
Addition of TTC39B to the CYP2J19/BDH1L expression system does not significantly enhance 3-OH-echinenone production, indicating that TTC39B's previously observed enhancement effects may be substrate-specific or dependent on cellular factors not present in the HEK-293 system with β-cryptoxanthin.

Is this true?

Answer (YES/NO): YES